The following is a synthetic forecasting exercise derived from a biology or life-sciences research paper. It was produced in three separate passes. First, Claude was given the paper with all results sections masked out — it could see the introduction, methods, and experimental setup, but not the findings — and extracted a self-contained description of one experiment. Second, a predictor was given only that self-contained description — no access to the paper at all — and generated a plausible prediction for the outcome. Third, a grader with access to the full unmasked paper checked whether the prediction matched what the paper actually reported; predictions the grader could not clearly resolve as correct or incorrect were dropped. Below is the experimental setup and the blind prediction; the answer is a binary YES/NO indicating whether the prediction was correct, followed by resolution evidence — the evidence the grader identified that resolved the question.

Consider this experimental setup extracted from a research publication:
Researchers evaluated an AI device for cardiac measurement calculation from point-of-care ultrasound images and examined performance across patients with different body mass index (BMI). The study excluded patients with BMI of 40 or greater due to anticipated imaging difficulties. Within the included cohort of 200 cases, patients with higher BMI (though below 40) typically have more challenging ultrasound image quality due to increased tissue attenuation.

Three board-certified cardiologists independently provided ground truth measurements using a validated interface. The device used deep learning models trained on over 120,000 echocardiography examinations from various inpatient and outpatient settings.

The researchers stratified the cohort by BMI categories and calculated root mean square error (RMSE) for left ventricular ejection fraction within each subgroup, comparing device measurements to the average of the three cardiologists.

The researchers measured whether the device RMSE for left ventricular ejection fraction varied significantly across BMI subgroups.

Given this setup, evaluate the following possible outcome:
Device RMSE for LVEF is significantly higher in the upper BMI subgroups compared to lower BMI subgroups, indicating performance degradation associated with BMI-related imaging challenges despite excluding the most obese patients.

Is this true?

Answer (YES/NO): NO